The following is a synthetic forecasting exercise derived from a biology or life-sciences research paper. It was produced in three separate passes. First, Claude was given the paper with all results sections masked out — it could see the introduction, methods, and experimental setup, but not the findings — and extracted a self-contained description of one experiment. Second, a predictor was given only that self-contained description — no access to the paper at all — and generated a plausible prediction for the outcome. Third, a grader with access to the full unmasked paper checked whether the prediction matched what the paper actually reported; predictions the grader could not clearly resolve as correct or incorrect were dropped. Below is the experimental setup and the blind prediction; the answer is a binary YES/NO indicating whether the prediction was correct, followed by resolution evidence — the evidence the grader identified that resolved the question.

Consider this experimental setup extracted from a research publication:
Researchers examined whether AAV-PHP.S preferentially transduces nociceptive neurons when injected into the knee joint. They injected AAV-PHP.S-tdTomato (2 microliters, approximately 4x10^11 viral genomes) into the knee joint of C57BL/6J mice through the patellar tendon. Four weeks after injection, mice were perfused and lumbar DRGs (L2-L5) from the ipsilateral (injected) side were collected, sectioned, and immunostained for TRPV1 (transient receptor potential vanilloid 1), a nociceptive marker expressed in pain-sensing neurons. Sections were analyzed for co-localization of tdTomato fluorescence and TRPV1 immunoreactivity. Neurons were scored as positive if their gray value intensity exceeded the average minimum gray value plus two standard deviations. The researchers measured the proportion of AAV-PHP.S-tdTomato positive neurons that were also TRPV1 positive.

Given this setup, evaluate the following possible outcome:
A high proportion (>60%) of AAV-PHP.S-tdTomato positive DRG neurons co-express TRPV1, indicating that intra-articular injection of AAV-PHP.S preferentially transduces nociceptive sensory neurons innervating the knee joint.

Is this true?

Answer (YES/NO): NO